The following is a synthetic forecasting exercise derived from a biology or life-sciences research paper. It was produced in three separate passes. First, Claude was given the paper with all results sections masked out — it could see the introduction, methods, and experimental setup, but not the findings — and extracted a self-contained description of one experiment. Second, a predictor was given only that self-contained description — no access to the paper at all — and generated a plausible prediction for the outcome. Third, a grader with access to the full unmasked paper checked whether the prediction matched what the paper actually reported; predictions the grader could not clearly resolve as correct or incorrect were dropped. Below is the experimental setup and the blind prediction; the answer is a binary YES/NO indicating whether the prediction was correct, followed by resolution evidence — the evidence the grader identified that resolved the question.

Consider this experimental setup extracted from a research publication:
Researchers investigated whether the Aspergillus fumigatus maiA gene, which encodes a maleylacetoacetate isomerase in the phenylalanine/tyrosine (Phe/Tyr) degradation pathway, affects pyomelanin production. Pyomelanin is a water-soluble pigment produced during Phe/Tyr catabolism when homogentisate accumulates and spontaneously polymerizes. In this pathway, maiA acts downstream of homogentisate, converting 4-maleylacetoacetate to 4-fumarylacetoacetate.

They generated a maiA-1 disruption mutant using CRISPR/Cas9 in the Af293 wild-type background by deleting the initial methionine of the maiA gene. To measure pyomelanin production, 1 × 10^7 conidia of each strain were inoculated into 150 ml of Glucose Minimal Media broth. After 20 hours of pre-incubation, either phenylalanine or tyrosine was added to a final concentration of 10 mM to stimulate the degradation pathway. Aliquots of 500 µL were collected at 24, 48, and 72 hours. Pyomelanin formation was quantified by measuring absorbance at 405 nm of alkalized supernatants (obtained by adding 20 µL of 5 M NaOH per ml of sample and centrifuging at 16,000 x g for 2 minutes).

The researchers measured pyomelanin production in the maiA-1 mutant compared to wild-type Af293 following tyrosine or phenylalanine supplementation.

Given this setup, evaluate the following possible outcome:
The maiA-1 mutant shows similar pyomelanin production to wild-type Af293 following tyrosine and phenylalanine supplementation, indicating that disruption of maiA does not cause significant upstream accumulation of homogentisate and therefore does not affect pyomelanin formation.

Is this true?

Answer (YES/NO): NO